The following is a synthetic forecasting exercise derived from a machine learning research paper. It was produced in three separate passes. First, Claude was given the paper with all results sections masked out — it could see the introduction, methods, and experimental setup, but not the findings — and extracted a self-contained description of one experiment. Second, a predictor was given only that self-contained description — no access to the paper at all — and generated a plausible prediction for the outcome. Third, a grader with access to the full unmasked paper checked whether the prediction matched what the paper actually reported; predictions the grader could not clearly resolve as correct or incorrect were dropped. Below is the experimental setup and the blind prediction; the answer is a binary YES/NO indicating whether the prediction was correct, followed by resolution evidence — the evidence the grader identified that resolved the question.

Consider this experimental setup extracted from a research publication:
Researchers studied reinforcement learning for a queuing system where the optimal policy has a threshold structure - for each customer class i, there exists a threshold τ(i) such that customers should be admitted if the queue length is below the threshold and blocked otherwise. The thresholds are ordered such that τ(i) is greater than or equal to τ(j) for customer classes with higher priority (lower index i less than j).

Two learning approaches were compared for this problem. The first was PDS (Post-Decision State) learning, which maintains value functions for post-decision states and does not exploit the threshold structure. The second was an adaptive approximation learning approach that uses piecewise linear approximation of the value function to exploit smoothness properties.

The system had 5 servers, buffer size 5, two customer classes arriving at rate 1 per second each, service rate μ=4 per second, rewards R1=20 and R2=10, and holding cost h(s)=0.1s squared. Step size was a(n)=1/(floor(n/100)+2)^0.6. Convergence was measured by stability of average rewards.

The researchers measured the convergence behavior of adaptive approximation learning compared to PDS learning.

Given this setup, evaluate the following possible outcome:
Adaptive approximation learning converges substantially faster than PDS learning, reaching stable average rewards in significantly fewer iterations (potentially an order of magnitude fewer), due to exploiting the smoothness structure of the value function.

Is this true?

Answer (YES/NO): NO